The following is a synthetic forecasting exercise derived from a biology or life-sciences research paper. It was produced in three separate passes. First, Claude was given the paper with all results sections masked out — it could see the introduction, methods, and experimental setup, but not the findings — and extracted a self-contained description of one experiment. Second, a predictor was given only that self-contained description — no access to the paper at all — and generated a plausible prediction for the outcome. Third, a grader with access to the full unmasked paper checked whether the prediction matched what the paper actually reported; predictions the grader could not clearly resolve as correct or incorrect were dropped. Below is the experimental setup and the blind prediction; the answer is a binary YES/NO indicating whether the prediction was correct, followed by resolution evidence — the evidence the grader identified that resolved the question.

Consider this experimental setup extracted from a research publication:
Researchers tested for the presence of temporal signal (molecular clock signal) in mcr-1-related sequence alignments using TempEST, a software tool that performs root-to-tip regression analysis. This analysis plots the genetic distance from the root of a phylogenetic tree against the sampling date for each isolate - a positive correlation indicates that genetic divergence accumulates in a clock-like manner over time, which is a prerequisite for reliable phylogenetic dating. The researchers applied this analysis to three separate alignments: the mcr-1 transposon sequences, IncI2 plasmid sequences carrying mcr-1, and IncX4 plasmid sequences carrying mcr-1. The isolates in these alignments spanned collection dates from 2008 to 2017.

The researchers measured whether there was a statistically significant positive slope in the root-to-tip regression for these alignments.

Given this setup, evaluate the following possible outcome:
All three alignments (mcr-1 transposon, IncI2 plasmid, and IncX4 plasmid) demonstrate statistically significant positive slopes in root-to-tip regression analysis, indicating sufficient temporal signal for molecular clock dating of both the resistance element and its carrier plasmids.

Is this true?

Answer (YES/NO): YES